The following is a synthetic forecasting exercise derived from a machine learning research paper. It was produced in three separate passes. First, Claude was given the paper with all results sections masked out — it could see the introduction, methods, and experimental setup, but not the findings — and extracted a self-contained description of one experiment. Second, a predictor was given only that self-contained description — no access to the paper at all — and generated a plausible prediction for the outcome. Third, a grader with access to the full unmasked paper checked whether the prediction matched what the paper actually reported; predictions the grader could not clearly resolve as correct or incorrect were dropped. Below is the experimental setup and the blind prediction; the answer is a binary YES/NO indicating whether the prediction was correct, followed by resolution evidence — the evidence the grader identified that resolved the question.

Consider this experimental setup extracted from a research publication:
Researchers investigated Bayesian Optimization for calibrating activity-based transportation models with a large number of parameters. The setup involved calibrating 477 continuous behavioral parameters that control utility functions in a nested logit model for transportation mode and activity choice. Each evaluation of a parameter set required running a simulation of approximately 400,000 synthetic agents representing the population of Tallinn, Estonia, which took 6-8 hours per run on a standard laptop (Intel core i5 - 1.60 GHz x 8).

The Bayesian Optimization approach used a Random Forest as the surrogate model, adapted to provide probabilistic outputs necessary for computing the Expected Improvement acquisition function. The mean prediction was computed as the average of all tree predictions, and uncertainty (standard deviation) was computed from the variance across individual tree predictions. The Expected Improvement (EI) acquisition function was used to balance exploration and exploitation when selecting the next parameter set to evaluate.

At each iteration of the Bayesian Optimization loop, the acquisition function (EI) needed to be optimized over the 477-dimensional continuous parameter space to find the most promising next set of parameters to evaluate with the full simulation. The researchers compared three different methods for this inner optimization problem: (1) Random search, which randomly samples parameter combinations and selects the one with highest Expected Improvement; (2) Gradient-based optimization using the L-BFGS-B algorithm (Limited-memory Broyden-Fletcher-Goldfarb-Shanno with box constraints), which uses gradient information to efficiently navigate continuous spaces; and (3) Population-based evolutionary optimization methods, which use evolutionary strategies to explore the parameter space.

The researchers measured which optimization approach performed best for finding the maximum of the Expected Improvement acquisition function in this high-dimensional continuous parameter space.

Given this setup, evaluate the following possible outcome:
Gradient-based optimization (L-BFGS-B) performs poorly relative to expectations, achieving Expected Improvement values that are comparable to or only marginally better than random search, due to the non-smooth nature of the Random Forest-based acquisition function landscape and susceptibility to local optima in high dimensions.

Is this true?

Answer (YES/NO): NO